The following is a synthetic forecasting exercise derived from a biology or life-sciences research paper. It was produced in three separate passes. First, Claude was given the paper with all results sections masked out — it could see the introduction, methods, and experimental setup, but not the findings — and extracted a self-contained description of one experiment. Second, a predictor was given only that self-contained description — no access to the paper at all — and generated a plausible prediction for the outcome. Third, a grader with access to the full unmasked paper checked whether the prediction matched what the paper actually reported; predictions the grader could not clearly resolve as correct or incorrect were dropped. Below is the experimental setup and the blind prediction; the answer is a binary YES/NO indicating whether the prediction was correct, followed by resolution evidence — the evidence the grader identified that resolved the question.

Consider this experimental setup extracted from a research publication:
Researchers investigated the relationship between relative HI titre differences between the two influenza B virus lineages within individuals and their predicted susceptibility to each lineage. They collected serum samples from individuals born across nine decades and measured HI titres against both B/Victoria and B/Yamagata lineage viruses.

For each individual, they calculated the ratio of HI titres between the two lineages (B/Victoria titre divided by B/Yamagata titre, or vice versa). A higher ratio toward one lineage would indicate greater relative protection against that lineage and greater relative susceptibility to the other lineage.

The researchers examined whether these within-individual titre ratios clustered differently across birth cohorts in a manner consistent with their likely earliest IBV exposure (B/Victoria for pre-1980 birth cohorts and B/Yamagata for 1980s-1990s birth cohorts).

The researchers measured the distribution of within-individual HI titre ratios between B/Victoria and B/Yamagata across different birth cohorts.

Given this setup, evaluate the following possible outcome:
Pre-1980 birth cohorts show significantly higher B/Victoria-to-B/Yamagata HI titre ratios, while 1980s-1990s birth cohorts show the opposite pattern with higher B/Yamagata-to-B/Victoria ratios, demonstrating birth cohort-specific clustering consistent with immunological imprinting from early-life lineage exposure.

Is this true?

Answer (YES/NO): YES